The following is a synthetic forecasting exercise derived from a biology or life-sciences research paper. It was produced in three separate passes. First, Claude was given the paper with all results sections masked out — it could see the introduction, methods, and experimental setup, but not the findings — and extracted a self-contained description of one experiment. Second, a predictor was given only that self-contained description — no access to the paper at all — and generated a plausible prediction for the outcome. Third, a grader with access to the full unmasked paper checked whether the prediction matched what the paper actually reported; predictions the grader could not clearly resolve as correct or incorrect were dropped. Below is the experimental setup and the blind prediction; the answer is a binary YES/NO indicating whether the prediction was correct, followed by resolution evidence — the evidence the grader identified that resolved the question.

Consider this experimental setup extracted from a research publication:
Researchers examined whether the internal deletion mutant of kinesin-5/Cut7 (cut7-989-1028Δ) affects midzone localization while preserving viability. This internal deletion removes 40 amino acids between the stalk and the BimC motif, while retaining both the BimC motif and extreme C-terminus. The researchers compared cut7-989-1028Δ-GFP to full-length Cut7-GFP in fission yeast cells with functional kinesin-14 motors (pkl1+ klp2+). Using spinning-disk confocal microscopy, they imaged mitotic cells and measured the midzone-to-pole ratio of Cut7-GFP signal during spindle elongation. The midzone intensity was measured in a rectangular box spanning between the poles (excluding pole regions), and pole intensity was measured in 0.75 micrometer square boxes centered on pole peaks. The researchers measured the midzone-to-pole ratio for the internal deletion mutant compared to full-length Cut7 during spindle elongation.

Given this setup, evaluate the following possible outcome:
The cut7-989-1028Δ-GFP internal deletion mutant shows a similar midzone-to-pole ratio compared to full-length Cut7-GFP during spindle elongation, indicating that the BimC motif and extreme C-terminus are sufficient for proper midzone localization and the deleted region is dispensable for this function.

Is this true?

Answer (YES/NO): NO